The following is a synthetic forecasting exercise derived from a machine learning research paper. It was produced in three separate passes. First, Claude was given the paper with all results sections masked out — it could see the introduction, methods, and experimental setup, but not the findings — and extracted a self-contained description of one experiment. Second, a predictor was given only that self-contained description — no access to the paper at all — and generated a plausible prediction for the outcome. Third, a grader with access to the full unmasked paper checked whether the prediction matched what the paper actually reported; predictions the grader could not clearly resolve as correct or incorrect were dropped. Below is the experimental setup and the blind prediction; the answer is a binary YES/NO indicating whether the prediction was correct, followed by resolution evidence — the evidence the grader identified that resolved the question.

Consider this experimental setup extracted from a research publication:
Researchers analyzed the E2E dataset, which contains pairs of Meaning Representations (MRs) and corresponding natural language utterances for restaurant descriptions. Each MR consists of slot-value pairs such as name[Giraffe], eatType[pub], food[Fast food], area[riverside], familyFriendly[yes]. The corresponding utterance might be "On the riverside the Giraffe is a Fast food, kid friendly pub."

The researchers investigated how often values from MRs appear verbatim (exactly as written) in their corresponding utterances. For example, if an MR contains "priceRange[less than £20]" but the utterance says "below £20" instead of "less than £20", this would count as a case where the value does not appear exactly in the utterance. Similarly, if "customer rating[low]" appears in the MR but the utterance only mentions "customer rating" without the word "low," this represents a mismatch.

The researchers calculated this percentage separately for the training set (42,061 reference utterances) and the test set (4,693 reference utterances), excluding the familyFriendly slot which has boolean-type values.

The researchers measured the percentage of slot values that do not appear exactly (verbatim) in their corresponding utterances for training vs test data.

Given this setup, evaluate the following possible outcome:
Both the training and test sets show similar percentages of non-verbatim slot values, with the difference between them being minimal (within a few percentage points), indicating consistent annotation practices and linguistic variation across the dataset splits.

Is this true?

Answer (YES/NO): NO